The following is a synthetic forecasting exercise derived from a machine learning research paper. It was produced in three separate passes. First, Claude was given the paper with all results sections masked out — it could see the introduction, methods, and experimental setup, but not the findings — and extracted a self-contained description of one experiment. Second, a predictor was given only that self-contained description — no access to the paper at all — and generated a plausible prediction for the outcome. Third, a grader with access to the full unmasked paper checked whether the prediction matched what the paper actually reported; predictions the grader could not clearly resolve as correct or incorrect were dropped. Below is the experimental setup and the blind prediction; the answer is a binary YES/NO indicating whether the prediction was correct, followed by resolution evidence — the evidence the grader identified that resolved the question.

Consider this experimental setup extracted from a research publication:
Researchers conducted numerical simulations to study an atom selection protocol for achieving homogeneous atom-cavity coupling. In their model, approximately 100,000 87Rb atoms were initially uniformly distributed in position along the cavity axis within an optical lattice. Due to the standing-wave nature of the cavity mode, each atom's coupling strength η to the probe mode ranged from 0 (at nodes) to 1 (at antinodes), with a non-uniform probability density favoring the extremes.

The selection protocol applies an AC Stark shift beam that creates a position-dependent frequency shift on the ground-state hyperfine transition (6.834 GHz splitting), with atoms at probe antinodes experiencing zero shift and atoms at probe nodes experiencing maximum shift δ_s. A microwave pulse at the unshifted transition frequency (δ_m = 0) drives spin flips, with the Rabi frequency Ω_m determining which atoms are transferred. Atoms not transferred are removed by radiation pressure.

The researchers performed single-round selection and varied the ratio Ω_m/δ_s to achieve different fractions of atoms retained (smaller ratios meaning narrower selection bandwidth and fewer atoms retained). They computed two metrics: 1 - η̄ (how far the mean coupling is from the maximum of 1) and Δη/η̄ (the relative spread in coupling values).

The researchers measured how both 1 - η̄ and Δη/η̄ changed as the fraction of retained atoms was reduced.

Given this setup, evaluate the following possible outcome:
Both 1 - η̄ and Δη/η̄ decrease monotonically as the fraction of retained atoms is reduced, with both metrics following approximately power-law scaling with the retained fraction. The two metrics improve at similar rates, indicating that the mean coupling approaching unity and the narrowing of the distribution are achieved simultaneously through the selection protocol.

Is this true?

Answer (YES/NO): NO